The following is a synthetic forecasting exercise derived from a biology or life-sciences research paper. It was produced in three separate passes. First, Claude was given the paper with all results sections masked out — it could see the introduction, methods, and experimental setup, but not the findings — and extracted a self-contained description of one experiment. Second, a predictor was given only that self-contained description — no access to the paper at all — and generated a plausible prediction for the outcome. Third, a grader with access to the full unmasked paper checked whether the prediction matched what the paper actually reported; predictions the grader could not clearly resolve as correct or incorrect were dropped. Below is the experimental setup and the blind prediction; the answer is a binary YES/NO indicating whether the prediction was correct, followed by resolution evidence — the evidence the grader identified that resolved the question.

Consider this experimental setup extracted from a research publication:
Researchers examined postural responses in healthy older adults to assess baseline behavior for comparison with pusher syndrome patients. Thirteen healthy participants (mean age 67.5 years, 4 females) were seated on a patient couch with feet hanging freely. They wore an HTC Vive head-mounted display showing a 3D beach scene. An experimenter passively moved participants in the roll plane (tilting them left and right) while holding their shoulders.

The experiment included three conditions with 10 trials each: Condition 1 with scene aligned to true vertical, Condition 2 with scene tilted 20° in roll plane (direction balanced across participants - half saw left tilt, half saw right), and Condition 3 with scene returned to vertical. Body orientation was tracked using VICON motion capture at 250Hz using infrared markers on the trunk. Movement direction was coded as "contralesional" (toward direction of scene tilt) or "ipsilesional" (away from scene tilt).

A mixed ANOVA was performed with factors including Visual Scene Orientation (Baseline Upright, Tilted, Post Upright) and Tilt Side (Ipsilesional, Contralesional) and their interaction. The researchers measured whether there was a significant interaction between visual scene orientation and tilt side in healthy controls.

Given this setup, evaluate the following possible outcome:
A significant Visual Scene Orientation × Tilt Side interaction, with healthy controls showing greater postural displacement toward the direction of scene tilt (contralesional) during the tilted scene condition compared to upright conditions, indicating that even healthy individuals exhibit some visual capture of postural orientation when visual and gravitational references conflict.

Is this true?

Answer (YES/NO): NO